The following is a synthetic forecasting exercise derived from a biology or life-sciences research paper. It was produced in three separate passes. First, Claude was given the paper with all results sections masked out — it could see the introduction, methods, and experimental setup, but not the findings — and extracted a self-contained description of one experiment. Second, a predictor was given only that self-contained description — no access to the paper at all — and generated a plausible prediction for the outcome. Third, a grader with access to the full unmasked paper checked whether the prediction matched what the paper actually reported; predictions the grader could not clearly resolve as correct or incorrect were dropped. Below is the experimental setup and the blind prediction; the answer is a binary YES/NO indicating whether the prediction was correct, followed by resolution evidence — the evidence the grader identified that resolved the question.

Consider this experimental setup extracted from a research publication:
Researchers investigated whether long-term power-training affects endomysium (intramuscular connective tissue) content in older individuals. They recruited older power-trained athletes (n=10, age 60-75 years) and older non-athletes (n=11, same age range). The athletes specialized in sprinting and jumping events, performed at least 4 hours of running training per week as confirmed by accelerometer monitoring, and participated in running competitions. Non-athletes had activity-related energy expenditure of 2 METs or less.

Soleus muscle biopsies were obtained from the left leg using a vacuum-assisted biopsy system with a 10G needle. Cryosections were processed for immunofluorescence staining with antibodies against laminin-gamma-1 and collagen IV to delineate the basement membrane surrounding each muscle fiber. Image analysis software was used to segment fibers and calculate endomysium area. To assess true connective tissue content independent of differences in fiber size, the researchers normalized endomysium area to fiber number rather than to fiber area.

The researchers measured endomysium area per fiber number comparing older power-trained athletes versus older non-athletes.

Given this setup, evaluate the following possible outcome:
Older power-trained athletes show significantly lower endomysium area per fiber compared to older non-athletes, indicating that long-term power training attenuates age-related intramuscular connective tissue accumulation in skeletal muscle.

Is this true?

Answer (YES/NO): NO